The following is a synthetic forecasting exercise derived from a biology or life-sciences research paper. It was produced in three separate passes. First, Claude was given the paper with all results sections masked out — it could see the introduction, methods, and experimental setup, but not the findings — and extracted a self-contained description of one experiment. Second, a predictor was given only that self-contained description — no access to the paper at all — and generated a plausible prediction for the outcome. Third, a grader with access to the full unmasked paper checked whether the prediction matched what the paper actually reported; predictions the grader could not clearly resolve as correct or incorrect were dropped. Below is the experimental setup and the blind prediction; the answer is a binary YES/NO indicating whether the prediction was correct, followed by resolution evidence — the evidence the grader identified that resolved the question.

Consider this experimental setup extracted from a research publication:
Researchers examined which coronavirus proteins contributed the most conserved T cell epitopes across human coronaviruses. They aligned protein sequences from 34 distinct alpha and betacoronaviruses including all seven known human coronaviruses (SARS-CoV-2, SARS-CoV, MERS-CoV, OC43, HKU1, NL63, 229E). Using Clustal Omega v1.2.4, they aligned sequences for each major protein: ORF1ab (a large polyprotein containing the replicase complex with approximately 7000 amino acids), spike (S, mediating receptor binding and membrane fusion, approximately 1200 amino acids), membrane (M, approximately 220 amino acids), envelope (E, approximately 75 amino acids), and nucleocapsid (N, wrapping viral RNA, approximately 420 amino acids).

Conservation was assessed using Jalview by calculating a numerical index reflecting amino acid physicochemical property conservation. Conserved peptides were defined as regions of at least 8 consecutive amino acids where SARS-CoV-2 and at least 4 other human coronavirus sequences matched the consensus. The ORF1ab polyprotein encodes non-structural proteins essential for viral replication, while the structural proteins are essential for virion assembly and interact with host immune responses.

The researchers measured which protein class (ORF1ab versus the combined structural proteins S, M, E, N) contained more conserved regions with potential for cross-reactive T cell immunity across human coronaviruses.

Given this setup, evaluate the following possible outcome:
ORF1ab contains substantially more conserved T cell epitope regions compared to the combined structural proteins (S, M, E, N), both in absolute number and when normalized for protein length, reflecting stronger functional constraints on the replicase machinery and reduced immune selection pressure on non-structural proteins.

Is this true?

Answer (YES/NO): YES